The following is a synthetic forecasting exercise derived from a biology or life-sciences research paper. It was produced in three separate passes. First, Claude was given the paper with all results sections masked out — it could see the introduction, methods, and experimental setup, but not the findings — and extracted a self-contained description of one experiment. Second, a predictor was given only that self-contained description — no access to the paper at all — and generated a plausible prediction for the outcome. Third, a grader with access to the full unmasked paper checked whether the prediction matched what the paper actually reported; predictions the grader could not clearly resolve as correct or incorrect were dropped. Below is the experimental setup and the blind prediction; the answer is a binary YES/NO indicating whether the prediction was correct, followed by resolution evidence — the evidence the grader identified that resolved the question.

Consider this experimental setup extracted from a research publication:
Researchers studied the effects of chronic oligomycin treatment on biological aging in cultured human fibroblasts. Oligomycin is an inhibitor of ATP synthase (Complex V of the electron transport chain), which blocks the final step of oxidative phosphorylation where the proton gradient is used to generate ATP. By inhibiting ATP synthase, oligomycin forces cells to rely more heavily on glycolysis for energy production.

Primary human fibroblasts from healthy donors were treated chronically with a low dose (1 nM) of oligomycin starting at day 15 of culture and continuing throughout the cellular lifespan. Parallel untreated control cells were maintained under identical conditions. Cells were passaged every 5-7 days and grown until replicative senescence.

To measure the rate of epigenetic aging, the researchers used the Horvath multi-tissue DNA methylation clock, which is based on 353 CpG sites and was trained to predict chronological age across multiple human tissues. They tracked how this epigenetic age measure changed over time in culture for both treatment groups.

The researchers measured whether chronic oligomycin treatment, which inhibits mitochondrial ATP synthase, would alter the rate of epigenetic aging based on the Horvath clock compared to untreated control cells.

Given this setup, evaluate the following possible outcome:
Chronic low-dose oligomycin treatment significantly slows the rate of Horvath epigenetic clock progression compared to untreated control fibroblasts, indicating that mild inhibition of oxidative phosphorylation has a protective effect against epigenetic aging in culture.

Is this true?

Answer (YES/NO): NO